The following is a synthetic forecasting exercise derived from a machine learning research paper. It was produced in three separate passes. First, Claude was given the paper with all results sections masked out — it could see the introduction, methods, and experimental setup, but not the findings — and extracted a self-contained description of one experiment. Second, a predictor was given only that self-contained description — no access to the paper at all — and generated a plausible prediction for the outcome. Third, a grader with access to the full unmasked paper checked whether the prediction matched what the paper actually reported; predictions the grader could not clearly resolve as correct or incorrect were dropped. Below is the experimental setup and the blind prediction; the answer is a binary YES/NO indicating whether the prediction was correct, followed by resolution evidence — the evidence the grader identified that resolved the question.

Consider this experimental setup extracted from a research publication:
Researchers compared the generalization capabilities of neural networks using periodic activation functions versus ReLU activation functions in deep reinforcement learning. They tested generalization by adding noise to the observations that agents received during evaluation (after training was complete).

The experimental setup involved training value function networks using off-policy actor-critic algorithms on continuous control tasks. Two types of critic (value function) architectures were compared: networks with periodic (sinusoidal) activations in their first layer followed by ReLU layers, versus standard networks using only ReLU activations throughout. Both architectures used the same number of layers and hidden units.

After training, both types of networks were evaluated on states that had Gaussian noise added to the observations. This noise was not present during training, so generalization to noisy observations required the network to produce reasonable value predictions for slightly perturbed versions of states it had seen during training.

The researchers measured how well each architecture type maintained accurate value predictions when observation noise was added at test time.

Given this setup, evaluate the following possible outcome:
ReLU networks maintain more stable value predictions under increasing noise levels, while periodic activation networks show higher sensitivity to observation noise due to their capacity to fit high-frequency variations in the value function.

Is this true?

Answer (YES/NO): YES